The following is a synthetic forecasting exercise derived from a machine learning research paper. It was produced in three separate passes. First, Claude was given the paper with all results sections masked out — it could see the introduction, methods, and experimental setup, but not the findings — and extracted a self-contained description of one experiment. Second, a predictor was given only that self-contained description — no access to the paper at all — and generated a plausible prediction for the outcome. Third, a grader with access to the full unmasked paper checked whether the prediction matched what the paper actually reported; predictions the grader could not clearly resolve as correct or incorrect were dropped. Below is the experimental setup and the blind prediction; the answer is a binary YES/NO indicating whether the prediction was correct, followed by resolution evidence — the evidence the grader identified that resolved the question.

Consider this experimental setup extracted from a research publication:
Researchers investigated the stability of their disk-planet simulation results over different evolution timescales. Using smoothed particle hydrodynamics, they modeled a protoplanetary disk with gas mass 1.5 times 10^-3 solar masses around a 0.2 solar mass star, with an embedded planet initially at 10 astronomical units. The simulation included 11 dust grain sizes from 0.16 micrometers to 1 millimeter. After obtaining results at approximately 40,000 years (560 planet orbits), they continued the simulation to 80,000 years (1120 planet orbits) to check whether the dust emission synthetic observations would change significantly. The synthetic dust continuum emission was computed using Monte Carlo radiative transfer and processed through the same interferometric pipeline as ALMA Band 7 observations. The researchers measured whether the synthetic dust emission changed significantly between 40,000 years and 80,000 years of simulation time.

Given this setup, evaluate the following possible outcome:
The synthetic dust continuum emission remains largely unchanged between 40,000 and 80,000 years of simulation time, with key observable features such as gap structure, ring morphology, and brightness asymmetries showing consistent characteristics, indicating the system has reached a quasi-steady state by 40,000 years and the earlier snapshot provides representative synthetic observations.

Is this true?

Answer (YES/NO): YES